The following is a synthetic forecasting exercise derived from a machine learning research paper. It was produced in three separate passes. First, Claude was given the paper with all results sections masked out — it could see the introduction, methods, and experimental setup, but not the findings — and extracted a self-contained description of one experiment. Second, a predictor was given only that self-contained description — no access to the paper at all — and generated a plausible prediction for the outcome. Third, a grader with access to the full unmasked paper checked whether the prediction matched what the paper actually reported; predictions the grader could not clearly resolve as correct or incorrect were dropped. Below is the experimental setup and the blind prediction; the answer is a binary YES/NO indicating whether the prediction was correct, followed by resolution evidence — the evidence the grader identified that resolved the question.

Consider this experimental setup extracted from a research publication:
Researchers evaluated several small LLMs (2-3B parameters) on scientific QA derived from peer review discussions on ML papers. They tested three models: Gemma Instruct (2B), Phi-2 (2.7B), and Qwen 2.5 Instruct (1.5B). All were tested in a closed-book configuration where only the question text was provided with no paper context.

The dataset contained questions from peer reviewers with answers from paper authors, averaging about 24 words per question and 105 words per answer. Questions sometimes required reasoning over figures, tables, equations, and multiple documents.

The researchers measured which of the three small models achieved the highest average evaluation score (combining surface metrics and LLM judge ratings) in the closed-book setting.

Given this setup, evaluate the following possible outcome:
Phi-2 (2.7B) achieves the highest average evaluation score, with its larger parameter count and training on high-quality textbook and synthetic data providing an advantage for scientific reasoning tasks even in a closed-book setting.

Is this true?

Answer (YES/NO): YES